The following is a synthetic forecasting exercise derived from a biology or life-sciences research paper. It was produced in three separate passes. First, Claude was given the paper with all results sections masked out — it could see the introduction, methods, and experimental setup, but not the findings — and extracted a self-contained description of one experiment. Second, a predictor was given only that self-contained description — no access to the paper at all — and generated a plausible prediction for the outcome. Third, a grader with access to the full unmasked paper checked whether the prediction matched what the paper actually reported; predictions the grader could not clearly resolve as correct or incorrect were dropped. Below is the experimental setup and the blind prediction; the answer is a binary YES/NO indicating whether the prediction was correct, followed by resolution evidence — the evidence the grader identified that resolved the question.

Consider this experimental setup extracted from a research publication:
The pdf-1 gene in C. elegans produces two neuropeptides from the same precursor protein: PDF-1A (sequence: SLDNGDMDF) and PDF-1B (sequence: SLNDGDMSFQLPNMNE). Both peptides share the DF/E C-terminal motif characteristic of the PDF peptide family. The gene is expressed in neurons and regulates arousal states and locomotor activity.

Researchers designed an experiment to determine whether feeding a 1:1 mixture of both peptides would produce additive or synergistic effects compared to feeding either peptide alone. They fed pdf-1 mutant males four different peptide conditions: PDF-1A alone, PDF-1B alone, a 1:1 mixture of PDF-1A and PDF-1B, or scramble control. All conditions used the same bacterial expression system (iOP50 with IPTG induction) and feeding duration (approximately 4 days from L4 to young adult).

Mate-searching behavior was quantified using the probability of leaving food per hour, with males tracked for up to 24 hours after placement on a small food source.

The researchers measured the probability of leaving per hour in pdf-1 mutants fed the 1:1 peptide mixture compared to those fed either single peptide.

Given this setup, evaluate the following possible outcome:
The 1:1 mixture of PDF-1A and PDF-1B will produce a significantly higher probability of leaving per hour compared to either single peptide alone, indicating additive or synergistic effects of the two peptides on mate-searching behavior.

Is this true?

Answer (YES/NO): NO